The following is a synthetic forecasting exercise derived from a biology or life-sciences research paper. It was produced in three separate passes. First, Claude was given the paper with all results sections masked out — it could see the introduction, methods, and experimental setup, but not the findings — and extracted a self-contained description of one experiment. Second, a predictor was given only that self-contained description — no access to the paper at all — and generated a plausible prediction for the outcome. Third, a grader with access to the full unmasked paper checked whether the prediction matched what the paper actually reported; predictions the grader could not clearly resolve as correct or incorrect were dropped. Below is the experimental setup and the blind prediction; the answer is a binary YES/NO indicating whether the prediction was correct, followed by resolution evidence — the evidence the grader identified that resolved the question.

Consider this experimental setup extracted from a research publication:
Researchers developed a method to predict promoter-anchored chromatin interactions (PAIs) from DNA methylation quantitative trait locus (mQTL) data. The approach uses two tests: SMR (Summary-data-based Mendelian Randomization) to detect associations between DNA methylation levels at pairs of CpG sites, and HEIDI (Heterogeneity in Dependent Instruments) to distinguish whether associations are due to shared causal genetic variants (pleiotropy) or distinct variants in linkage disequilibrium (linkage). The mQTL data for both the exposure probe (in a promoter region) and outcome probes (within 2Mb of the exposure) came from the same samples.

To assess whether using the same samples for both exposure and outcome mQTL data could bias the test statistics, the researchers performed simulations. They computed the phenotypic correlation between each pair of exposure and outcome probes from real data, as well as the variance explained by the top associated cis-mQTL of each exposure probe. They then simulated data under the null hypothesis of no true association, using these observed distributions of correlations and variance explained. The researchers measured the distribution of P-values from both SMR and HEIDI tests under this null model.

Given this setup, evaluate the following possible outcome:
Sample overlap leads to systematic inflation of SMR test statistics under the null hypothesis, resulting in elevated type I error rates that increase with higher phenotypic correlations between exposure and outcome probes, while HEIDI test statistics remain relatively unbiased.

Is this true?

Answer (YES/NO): NO